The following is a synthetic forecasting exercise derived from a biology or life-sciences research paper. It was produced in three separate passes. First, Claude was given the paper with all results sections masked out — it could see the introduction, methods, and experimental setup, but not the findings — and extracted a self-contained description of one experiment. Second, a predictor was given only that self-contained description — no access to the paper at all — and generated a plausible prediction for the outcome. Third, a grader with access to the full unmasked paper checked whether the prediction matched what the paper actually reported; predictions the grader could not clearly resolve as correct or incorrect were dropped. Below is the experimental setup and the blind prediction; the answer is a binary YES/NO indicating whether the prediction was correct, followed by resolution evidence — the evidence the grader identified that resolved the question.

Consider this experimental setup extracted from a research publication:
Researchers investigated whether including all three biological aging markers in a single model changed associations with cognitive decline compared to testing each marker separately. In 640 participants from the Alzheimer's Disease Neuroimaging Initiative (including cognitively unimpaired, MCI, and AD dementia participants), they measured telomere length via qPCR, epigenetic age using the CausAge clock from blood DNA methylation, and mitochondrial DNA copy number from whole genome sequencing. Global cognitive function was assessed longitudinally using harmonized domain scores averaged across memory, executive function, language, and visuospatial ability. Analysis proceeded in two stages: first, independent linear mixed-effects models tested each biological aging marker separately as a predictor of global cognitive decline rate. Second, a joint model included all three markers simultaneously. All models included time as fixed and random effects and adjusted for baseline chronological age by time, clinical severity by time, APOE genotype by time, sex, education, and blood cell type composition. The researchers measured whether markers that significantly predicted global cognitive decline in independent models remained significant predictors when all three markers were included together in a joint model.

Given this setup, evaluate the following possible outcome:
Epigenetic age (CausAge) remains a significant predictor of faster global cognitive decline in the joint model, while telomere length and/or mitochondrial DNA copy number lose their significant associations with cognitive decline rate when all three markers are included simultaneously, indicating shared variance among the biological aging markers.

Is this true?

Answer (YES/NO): NO